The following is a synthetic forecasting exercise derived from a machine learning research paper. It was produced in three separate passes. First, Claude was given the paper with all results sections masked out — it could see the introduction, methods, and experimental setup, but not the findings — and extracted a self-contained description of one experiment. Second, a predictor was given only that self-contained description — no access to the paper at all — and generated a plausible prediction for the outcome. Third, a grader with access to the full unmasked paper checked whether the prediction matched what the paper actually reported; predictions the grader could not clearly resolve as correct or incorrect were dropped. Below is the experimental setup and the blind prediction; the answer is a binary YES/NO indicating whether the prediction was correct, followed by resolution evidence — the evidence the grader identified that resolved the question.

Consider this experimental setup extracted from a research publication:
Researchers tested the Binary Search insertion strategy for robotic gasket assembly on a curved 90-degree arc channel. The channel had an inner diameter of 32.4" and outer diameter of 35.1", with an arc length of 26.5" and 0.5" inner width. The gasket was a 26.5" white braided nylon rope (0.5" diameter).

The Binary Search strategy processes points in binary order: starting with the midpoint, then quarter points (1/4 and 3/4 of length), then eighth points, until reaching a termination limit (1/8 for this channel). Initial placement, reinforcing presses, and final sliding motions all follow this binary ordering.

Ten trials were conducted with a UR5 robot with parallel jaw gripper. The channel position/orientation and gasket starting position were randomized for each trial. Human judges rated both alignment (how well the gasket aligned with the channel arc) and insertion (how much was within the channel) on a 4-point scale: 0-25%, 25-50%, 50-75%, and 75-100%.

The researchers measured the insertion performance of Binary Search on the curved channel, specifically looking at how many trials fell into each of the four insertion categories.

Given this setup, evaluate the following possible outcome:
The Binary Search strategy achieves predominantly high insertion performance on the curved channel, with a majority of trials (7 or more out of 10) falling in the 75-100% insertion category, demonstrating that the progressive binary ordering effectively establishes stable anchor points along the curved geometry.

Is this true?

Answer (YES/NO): NO